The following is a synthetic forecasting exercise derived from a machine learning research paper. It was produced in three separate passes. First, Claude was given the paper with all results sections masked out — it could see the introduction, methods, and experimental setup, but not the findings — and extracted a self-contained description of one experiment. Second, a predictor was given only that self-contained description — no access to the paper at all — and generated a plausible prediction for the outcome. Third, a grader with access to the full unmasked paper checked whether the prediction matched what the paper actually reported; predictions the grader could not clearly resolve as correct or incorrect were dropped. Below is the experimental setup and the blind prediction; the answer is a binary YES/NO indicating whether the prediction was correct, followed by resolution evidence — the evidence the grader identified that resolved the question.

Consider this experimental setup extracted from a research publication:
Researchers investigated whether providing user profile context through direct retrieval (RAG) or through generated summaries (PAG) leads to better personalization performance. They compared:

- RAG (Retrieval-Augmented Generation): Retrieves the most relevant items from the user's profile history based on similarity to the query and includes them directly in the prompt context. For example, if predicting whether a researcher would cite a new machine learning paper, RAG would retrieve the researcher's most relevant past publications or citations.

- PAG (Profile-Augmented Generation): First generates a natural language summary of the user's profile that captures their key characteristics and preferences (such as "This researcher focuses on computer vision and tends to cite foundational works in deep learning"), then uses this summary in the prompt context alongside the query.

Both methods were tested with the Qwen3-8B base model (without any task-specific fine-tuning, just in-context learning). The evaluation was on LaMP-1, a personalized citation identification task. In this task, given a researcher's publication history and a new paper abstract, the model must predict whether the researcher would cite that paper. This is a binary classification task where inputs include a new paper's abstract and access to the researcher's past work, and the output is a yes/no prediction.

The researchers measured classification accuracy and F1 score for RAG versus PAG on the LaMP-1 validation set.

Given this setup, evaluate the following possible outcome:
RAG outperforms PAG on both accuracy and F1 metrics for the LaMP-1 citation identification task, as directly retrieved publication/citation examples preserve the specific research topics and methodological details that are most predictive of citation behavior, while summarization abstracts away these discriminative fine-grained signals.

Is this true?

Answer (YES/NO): NO